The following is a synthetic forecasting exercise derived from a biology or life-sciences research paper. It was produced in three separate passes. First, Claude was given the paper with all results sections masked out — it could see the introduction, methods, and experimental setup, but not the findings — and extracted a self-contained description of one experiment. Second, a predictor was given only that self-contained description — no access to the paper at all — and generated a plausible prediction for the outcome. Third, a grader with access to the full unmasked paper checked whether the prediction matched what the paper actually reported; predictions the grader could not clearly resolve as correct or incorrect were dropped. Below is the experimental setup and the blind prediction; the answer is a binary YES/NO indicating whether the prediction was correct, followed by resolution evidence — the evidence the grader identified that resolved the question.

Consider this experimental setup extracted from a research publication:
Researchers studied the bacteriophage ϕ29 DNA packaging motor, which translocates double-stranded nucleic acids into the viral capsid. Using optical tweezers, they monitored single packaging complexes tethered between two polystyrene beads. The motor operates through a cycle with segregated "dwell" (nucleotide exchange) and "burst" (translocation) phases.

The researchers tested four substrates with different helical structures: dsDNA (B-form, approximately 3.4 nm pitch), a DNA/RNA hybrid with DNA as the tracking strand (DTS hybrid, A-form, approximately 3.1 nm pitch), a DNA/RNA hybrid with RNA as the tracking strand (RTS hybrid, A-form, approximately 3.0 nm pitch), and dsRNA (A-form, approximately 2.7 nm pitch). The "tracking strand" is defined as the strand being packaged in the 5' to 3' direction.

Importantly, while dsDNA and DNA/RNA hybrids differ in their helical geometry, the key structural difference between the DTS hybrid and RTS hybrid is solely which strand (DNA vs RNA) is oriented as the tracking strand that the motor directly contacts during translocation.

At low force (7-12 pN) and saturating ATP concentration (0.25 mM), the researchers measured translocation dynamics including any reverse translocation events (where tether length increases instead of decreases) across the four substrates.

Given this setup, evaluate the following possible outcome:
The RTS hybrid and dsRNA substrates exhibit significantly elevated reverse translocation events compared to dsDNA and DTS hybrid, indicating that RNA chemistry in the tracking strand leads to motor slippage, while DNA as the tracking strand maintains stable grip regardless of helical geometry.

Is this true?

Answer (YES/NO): YES